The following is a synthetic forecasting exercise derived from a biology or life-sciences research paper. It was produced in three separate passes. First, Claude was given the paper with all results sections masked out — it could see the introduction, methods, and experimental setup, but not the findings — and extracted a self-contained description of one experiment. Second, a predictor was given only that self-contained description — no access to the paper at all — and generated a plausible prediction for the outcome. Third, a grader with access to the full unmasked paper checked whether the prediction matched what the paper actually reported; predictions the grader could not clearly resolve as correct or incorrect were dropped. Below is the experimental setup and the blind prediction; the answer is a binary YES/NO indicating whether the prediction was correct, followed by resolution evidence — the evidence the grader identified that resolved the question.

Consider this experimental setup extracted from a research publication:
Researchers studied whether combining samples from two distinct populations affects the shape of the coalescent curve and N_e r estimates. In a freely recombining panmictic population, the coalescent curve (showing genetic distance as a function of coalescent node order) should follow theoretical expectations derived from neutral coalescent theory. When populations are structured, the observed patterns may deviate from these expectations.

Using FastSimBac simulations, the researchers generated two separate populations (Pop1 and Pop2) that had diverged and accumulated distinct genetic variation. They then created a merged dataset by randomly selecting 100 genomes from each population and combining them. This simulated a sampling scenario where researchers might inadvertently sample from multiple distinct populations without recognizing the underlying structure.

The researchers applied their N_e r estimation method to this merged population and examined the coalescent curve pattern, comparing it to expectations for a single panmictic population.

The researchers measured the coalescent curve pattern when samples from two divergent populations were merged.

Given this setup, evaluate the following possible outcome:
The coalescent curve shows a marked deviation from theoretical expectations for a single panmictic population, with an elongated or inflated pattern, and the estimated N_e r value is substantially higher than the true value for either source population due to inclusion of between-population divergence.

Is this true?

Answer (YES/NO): NO